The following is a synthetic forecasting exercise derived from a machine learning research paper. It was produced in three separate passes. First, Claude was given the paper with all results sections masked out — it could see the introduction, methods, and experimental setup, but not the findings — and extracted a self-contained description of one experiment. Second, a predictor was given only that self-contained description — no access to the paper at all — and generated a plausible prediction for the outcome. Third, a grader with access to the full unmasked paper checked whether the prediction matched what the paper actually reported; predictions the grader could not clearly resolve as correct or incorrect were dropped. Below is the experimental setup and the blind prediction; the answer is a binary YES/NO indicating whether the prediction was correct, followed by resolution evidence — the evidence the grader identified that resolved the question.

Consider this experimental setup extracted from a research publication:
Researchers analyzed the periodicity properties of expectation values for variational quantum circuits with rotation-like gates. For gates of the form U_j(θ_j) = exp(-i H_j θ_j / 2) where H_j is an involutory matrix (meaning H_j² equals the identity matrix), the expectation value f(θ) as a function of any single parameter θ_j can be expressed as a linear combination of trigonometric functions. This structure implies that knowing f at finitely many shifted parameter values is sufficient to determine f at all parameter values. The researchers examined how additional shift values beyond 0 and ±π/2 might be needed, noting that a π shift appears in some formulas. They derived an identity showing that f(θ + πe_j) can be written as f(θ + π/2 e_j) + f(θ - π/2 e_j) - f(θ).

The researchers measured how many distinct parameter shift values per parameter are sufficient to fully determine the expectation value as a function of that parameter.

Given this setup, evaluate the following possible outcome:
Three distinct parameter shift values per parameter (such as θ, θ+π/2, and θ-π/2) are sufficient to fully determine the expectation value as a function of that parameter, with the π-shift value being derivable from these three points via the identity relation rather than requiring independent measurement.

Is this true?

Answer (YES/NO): YES